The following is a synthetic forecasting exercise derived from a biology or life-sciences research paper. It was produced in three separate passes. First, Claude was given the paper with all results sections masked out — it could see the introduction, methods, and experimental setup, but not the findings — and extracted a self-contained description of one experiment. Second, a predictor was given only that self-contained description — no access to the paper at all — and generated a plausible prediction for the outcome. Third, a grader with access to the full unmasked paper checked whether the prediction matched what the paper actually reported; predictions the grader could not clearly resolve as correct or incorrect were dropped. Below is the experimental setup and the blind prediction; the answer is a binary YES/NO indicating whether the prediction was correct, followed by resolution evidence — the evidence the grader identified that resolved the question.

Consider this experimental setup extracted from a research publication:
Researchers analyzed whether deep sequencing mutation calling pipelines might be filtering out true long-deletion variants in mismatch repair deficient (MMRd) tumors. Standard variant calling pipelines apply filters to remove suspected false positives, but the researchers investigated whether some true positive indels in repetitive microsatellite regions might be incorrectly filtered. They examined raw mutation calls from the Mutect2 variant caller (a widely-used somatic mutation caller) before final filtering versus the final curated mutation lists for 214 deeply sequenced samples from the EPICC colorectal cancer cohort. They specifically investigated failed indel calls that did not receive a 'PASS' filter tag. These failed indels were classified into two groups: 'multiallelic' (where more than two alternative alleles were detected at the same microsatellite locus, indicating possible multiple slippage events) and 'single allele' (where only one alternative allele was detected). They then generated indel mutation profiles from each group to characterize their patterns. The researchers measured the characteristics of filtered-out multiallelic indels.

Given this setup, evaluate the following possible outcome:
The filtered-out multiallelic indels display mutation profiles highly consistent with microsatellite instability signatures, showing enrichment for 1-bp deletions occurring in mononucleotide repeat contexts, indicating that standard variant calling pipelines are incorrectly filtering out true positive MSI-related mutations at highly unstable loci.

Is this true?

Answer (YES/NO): NO